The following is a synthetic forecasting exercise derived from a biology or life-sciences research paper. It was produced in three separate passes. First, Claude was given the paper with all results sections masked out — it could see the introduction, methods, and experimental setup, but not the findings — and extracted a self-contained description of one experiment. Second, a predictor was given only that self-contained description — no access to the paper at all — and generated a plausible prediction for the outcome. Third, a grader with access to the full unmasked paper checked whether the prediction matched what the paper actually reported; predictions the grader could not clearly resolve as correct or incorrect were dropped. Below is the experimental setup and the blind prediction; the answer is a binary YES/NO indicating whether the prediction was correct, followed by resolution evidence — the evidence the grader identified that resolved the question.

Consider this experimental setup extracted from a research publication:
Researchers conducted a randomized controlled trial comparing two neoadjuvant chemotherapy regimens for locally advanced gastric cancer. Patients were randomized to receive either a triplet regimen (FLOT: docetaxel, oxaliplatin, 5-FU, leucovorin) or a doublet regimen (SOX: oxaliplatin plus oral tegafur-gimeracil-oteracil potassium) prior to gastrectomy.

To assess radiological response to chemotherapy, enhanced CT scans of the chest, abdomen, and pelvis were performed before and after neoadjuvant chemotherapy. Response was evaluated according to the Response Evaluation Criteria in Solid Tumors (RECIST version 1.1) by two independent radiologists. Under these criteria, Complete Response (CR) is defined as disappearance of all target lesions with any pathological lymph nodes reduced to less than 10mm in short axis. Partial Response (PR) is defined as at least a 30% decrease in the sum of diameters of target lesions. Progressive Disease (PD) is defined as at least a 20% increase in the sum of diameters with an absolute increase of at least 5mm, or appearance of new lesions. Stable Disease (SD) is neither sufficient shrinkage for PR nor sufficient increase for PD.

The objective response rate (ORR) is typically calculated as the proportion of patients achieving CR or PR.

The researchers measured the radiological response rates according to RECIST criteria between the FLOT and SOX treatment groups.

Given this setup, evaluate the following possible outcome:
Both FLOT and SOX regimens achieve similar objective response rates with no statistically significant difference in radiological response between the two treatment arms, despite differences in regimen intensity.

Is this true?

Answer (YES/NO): YES